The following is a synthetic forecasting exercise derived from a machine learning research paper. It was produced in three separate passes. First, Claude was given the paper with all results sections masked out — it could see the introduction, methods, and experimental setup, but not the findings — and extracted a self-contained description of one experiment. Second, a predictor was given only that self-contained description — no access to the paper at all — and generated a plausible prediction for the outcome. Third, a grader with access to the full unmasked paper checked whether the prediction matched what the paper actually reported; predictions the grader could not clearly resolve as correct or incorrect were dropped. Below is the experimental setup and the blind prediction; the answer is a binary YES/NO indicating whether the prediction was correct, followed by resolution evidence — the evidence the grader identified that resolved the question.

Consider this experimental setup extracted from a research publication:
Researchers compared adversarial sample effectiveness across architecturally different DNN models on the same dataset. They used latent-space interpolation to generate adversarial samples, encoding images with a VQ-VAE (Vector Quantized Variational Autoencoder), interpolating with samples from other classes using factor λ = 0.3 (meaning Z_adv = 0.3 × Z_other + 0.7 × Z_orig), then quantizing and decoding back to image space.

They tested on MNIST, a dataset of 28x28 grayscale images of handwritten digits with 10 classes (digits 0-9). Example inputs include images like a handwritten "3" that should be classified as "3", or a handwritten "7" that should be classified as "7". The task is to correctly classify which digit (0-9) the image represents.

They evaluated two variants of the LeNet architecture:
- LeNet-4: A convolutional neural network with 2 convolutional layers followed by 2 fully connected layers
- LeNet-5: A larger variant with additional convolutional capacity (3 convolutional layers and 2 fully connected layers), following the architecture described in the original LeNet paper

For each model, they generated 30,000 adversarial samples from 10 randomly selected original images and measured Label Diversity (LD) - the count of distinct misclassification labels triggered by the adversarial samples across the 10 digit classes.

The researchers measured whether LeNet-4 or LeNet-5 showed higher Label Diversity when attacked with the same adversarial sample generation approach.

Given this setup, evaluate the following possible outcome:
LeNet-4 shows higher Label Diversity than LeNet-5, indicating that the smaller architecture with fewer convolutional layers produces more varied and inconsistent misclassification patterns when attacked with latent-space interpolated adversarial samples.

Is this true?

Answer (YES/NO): NO